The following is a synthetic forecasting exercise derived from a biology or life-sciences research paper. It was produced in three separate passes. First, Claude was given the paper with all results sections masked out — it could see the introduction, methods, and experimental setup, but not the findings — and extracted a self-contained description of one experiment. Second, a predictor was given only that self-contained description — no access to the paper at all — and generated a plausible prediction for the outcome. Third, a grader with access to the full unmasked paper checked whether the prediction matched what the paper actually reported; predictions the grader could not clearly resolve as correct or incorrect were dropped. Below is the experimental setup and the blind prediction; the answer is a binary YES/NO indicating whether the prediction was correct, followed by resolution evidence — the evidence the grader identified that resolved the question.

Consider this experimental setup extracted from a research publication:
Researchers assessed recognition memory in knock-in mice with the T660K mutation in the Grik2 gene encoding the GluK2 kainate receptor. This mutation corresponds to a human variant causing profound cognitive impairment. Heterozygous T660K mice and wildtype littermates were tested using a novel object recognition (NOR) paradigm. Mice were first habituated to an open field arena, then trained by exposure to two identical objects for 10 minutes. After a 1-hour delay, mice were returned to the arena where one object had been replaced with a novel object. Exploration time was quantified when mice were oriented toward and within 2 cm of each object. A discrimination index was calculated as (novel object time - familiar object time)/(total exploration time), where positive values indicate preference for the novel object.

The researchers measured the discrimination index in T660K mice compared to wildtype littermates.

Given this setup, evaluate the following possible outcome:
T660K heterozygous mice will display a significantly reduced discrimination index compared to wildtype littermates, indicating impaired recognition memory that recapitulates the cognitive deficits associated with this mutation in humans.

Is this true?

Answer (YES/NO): NO